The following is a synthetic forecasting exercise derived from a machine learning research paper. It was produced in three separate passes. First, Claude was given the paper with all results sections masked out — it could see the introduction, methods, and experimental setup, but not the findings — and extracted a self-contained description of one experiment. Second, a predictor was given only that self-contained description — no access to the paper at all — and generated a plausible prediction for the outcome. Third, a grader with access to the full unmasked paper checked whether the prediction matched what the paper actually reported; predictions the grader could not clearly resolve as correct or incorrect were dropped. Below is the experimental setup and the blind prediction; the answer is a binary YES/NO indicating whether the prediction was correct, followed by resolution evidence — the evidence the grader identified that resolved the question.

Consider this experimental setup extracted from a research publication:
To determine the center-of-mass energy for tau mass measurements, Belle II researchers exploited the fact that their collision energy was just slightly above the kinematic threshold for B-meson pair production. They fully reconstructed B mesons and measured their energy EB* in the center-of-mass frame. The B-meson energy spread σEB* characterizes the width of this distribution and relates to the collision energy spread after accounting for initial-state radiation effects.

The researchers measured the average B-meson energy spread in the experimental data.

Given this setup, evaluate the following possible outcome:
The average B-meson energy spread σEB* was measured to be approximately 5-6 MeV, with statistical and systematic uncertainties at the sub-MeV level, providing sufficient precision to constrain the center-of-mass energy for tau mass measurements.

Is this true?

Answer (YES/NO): YES